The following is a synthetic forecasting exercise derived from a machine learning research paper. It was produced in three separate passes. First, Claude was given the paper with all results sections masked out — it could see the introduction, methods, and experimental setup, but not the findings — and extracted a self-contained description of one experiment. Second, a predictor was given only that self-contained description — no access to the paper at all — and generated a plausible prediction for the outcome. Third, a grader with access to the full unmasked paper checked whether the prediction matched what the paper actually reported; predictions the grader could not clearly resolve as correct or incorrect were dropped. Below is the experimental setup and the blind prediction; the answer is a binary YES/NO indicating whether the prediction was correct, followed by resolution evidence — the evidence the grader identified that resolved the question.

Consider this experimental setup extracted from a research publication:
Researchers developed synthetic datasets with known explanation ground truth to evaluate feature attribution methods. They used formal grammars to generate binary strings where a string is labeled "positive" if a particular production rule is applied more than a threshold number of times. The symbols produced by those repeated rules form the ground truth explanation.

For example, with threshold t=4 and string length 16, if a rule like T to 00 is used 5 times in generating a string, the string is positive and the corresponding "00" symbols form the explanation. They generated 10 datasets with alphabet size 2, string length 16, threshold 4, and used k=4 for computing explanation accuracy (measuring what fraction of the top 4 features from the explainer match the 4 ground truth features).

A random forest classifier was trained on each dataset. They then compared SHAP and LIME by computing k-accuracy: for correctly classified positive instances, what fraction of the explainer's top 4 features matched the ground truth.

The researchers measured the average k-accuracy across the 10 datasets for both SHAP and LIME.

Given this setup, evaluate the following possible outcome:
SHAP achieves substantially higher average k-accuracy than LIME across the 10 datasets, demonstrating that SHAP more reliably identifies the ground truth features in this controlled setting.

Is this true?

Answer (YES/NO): YES